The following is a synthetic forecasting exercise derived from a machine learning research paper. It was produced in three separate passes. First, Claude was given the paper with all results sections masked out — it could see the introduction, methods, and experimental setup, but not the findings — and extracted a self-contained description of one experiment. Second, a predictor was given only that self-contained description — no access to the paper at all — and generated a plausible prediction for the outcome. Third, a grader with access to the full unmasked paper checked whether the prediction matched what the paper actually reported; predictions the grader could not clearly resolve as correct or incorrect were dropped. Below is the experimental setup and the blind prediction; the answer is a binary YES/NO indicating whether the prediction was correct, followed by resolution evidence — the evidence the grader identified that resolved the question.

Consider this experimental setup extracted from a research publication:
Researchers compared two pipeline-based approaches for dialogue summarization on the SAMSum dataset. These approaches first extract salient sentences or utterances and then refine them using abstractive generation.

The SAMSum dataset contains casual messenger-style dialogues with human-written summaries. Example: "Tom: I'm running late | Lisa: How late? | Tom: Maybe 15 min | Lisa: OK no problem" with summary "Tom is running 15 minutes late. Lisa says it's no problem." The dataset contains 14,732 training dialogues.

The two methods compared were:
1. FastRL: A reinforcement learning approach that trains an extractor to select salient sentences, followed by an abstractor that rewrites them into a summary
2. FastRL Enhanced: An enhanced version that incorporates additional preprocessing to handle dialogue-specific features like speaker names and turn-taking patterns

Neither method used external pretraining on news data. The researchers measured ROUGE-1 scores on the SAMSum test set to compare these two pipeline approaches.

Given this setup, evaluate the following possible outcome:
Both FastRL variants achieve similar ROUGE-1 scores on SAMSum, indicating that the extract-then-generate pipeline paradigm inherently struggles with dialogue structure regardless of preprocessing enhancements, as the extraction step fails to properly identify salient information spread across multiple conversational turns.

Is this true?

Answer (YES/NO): NO